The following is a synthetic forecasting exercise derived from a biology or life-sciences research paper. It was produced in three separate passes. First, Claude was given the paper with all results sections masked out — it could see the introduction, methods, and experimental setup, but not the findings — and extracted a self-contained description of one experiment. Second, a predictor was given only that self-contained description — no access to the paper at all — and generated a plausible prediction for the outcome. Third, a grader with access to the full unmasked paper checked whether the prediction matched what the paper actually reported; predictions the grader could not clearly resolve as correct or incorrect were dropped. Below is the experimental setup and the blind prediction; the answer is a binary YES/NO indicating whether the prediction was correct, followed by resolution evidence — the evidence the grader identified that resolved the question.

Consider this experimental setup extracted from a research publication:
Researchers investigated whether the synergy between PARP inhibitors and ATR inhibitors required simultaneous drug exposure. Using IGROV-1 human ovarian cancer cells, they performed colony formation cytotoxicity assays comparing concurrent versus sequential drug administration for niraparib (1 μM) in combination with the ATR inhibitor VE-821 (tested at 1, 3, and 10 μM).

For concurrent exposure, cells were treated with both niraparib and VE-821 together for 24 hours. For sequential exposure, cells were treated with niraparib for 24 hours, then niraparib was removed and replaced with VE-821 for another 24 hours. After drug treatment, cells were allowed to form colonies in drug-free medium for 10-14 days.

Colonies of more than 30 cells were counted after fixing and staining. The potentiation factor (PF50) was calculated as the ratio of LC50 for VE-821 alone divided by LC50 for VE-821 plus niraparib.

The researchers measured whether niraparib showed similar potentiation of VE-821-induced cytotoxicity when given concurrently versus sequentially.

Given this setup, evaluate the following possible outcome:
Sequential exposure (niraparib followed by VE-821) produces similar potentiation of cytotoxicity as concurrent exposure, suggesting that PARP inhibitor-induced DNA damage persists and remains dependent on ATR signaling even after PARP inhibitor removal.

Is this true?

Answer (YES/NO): NO